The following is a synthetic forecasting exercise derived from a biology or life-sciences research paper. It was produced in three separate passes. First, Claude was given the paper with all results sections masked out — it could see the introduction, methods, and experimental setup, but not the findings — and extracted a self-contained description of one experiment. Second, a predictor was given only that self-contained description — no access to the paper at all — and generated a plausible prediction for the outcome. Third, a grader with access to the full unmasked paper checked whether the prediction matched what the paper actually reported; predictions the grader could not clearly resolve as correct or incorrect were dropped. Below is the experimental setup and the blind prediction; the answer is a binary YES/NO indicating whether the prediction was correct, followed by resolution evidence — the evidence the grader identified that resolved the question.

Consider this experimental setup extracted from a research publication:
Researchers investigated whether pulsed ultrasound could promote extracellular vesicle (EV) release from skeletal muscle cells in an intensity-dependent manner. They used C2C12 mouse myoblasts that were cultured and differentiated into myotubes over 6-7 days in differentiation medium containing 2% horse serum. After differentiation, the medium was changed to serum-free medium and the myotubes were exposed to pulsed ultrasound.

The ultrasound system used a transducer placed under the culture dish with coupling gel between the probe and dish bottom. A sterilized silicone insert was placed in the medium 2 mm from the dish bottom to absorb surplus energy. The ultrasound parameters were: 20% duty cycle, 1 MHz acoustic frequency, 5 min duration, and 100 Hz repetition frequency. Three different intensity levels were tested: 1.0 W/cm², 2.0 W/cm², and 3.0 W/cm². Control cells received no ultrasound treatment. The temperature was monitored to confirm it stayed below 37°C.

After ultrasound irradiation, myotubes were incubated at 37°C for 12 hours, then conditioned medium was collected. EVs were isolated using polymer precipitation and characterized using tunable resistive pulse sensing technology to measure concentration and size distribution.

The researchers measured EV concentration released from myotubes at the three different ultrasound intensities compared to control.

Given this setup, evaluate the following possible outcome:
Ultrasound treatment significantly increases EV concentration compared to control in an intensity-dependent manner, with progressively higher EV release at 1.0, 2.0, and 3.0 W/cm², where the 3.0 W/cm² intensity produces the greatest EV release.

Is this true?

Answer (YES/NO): NO